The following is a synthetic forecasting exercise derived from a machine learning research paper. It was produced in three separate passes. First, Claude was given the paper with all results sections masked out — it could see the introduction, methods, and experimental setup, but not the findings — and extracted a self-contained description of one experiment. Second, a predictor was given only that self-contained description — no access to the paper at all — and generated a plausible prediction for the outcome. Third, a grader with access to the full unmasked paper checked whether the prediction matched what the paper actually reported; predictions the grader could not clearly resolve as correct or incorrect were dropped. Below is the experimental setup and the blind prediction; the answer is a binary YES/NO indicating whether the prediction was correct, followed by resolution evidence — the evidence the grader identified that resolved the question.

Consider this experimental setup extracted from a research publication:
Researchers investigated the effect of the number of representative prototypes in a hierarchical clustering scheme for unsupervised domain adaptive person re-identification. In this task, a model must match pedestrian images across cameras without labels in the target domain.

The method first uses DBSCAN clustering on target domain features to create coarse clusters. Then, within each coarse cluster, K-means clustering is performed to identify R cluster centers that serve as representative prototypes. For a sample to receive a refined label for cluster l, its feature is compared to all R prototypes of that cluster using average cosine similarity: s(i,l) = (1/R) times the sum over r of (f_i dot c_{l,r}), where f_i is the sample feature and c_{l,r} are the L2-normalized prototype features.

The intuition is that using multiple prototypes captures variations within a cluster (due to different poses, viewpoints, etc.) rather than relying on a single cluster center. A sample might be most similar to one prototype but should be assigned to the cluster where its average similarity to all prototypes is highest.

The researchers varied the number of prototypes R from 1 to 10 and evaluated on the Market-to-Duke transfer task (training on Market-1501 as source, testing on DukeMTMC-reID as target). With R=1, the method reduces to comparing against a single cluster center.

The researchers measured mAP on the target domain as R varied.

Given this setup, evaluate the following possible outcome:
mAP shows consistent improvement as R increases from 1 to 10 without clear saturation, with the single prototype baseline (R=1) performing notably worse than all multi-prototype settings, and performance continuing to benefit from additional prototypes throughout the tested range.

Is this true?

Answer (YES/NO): NO